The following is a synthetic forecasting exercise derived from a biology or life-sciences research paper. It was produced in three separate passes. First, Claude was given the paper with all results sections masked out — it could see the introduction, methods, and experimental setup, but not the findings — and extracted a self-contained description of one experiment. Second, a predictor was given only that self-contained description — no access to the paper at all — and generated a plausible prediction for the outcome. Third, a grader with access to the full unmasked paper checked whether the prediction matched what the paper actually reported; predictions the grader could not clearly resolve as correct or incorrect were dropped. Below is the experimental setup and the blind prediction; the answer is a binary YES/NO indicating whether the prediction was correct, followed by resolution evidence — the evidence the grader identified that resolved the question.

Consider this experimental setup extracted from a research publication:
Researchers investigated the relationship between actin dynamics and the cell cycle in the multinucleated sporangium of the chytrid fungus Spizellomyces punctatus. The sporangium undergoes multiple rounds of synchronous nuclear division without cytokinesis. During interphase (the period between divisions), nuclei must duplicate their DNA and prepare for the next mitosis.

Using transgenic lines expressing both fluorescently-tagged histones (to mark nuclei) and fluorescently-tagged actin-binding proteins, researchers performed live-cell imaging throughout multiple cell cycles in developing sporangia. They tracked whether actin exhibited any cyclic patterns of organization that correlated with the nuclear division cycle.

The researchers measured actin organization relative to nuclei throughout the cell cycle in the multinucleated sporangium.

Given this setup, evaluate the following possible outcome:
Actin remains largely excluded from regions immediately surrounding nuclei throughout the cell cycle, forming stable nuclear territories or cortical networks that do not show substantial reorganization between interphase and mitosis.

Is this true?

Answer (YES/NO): NO